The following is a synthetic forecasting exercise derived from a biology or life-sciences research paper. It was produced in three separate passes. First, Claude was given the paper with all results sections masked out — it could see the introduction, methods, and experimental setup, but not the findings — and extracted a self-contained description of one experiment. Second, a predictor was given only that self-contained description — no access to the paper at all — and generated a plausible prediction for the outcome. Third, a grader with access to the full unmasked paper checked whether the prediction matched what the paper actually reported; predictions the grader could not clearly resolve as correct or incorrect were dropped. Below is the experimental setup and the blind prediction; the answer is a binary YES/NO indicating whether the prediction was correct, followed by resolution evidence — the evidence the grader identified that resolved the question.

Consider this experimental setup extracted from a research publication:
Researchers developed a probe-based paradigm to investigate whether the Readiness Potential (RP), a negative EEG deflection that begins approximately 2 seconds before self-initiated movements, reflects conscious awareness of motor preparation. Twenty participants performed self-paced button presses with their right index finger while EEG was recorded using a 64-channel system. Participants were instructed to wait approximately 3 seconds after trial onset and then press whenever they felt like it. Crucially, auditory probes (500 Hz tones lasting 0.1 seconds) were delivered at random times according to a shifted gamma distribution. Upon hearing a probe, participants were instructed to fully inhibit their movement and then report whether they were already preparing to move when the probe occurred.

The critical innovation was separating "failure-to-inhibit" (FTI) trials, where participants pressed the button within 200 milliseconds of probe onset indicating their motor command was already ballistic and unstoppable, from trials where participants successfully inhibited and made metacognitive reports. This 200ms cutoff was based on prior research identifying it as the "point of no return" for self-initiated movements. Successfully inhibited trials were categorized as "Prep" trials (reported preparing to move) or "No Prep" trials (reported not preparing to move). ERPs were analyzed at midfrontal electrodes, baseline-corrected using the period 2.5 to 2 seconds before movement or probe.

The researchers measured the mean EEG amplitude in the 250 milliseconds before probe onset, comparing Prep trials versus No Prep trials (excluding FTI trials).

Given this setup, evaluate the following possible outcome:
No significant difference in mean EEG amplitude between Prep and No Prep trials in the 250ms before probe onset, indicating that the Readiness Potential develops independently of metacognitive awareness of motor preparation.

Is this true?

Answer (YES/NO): YES